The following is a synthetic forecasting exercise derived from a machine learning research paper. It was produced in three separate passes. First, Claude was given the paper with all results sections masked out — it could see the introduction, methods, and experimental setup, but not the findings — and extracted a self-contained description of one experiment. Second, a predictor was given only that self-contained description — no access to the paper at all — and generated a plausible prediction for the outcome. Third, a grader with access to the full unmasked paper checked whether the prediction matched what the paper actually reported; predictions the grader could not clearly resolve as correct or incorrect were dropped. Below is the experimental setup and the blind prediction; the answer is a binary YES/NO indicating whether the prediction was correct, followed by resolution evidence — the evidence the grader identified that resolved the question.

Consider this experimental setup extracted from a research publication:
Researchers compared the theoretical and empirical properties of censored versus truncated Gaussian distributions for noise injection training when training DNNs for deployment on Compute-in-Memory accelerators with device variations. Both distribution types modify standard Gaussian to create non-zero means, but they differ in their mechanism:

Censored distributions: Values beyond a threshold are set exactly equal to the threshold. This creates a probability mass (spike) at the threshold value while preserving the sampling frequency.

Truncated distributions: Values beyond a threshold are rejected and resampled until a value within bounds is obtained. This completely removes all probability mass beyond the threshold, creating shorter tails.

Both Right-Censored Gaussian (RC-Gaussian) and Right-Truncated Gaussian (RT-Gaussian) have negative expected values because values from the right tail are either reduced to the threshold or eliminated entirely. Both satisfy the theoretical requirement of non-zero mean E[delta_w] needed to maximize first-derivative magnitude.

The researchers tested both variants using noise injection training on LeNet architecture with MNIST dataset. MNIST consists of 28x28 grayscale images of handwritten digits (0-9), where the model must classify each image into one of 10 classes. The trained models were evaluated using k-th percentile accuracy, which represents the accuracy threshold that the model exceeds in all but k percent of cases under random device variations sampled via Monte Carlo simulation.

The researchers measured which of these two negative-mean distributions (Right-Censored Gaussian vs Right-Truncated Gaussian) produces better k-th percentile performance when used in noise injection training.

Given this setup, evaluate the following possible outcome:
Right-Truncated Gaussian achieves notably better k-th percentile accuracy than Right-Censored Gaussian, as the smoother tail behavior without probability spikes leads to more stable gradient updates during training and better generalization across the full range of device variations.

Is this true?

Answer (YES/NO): NO